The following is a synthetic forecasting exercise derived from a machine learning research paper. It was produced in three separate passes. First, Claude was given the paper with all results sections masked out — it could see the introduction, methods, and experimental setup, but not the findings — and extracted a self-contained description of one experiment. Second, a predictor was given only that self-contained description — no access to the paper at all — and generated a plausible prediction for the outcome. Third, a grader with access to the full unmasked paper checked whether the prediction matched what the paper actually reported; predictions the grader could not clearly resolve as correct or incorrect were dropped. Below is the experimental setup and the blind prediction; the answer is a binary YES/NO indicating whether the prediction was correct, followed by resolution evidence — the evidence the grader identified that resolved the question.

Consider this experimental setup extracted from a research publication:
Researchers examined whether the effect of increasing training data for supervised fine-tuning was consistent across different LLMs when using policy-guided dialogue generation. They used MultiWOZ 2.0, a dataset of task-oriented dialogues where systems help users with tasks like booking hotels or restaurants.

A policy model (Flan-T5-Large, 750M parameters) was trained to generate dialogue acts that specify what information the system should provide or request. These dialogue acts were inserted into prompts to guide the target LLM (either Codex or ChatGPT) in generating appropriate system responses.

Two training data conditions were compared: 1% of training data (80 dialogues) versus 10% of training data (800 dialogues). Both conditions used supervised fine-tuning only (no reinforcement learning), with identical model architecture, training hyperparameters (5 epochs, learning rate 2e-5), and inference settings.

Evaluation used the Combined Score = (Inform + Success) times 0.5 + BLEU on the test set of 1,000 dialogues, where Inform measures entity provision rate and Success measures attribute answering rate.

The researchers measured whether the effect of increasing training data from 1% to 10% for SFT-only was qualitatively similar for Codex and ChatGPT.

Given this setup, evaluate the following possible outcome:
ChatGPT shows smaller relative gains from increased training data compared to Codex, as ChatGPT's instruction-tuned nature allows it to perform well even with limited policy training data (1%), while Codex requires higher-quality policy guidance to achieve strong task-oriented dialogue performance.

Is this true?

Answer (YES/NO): NO